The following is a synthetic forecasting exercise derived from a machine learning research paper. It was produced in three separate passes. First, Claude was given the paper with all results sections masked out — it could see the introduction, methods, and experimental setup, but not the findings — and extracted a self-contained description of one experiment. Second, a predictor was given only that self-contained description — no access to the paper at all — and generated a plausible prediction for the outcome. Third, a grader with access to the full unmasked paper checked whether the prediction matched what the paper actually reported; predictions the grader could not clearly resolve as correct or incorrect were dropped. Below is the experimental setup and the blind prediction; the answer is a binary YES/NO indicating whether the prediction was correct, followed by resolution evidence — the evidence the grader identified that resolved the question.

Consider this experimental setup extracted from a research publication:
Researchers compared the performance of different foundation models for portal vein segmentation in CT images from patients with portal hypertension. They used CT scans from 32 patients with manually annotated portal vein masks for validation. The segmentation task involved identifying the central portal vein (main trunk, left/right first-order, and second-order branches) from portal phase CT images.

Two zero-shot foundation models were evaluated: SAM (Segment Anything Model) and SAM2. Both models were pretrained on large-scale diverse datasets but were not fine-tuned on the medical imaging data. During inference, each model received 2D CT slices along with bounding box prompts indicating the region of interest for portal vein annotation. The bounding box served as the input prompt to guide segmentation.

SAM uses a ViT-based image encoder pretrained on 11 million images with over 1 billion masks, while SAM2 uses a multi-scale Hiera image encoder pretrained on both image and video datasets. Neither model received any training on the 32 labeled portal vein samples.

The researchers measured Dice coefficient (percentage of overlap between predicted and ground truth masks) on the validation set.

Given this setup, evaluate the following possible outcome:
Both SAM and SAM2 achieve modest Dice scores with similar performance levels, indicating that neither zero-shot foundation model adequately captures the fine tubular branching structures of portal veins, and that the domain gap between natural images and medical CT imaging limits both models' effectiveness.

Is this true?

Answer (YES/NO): NO